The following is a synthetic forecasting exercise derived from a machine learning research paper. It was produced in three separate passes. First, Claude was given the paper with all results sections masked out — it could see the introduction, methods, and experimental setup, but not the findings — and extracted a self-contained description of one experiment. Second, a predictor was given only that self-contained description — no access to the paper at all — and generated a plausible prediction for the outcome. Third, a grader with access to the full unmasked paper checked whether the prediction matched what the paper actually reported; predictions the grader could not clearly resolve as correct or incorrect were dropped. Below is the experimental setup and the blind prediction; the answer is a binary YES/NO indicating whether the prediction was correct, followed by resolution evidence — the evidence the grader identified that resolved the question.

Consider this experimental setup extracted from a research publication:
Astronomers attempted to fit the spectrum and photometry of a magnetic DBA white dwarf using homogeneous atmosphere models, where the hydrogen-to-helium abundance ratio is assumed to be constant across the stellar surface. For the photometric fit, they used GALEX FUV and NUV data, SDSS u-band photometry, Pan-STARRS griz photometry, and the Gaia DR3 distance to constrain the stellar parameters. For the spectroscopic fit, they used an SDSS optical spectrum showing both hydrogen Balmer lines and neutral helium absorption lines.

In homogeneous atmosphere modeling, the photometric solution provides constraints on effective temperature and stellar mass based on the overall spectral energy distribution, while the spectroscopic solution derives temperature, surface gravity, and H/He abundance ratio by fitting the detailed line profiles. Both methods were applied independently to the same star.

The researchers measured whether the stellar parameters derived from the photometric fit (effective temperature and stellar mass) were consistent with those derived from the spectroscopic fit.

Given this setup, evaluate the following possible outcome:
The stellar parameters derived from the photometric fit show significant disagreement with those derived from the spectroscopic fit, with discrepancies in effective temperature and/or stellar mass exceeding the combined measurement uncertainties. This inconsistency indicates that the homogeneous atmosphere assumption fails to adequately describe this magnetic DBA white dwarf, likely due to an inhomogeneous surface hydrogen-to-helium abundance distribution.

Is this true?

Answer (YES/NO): YES